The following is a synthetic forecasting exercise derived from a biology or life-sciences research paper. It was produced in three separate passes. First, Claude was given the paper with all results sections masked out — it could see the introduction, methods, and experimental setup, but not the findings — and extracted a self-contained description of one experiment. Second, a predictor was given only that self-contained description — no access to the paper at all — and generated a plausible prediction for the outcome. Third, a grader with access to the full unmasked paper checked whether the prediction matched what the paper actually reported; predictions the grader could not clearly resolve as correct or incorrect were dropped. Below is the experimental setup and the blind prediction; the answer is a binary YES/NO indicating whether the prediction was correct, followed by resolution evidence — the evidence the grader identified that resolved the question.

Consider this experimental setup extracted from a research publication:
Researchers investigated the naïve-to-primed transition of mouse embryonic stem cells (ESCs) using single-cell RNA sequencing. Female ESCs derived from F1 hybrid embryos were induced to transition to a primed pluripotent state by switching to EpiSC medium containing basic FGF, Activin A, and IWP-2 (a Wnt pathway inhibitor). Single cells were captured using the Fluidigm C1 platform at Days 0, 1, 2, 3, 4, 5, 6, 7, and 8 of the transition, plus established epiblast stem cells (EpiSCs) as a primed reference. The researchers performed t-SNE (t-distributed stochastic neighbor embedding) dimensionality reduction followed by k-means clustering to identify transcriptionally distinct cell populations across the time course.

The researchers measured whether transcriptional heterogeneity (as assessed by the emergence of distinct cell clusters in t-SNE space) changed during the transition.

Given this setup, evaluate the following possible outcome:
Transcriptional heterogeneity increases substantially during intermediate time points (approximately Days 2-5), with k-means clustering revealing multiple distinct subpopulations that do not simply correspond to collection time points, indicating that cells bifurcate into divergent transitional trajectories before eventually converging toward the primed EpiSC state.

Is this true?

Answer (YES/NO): NO